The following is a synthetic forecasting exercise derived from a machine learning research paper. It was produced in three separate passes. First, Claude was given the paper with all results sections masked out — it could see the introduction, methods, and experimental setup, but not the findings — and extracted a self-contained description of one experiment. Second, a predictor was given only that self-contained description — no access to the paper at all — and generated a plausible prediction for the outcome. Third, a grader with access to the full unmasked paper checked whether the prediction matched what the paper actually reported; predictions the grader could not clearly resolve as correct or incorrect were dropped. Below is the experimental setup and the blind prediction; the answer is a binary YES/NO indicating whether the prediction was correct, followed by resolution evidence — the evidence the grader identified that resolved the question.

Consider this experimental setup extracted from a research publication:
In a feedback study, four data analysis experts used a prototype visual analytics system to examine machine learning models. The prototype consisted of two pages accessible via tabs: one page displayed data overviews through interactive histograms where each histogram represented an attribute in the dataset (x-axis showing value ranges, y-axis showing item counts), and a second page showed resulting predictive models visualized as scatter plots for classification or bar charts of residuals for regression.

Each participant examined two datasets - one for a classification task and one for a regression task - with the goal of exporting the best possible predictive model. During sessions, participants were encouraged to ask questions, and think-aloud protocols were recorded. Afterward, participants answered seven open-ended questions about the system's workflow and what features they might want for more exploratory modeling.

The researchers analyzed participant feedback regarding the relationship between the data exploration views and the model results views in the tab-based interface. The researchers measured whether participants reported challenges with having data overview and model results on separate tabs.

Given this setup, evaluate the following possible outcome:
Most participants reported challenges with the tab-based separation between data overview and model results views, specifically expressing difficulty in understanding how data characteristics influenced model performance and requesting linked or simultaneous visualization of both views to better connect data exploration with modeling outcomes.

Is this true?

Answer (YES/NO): YES